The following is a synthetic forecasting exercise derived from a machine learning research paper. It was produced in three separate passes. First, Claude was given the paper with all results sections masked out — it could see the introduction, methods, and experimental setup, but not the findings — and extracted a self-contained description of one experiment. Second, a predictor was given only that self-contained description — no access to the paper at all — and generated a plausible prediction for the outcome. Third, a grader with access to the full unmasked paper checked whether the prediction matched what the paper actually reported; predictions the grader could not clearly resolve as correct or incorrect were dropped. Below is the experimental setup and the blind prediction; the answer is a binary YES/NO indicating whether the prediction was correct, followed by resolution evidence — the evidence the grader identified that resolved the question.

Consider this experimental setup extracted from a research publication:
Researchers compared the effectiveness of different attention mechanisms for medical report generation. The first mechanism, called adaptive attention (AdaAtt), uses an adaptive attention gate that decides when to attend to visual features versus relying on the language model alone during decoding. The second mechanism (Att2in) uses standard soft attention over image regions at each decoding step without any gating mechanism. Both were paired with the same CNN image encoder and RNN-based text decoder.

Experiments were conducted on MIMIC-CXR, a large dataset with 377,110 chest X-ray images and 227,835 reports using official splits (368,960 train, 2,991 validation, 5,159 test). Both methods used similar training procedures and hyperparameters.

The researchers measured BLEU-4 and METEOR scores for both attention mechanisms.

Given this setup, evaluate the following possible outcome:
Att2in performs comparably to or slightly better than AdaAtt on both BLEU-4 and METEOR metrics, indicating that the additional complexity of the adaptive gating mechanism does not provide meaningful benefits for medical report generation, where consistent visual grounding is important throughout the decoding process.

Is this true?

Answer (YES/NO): YES